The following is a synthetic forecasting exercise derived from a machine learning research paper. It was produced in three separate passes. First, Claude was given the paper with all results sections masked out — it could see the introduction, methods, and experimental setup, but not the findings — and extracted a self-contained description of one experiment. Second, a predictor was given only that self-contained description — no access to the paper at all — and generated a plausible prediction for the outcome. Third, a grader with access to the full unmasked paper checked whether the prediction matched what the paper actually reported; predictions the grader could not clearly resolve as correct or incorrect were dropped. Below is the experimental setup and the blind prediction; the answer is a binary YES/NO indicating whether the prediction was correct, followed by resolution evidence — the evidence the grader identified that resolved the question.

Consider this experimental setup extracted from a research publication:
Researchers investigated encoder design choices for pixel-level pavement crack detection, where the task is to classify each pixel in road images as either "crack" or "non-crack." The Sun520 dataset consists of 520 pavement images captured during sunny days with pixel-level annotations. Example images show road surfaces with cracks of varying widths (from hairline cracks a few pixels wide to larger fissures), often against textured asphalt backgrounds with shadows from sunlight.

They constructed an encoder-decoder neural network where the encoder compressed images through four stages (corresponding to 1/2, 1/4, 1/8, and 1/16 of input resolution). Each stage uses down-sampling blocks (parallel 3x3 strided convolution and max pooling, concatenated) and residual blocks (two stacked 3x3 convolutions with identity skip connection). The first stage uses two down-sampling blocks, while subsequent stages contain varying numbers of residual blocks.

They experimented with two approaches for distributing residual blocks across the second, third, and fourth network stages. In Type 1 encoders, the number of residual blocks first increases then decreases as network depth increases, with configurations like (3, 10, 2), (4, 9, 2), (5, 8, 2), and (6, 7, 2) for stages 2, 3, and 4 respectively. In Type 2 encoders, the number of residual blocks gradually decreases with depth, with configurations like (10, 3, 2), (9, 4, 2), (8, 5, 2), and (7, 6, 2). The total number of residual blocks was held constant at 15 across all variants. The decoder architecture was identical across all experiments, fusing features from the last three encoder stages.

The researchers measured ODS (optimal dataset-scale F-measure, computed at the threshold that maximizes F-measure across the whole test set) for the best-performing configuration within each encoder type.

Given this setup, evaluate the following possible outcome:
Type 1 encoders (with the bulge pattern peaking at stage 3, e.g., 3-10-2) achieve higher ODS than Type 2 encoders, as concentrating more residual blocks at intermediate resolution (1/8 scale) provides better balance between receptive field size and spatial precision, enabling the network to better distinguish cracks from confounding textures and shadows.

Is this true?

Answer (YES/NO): NO